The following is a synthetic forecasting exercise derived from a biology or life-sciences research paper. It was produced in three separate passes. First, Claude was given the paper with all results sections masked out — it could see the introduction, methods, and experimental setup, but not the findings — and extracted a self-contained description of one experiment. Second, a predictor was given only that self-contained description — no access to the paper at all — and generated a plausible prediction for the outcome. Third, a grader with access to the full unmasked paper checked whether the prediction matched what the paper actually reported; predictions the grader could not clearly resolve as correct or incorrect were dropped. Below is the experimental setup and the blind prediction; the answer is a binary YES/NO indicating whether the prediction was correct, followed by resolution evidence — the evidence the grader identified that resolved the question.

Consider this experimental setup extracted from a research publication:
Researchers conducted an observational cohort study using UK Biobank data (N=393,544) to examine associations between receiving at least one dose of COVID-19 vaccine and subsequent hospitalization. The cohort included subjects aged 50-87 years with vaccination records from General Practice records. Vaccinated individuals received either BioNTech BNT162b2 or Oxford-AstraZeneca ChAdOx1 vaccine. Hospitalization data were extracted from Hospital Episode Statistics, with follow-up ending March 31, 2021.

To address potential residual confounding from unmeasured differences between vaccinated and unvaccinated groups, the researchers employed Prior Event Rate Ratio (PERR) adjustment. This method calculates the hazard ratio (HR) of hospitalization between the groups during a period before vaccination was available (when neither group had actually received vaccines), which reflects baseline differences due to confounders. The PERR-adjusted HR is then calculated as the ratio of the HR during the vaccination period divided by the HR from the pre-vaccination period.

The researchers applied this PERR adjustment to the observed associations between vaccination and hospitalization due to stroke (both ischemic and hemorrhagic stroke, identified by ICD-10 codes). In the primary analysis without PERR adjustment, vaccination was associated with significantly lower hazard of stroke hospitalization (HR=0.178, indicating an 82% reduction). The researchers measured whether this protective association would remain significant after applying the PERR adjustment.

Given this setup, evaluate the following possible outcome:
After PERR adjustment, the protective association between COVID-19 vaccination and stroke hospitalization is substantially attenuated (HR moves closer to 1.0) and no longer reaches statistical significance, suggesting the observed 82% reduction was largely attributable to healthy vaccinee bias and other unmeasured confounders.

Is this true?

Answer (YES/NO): NO